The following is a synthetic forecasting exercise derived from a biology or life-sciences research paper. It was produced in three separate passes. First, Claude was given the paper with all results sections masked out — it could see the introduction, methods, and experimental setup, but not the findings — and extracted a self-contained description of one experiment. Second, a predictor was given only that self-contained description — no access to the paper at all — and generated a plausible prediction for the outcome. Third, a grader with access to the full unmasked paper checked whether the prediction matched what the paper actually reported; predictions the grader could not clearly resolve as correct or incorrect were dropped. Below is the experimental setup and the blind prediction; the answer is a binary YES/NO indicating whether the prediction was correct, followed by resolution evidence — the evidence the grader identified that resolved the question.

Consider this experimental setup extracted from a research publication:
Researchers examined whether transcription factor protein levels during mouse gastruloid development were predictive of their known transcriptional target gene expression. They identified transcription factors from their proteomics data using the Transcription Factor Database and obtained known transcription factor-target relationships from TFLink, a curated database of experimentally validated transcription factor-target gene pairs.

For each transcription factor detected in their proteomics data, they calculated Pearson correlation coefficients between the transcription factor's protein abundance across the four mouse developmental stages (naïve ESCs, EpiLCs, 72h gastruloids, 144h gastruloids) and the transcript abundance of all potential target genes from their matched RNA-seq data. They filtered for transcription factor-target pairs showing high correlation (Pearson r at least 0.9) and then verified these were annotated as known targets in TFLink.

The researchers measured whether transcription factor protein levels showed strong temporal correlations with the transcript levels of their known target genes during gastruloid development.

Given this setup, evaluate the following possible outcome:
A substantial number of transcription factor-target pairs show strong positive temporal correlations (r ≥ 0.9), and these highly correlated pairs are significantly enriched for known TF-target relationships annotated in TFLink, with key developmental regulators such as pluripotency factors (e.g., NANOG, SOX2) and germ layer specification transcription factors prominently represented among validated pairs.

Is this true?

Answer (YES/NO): NO